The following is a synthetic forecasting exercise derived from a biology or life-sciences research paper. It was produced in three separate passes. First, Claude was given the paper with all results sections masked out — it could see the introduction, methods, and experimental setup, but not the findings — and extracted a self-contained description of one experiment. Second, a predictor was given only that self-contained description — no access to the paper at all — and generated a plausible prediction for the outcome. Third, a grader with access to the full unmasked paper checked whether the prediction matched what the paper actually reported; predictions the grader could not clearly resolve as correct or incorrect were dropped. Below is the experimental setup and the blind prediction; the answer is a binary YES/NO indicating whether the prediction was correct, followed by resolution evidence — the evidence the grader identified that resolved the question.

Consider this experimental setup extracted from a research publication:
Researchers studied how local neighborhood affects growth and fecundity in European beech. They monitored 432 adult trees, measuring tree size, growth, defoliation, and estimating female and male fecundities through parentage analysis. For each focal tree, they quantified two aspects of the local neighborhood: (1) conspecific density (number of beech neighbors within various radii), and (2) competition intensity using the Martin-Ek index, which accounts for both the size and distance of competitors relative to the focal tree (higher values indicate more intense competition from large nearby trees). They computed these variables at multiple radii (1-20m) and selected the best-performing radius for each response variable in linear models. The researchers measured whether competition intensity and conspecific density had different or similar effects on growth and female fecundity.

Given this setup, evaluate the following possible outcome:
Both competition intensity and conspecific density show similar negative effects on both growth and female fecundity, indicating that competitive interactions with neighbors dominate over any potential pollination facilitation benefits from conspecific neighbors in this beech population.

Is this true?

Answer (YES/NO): NO